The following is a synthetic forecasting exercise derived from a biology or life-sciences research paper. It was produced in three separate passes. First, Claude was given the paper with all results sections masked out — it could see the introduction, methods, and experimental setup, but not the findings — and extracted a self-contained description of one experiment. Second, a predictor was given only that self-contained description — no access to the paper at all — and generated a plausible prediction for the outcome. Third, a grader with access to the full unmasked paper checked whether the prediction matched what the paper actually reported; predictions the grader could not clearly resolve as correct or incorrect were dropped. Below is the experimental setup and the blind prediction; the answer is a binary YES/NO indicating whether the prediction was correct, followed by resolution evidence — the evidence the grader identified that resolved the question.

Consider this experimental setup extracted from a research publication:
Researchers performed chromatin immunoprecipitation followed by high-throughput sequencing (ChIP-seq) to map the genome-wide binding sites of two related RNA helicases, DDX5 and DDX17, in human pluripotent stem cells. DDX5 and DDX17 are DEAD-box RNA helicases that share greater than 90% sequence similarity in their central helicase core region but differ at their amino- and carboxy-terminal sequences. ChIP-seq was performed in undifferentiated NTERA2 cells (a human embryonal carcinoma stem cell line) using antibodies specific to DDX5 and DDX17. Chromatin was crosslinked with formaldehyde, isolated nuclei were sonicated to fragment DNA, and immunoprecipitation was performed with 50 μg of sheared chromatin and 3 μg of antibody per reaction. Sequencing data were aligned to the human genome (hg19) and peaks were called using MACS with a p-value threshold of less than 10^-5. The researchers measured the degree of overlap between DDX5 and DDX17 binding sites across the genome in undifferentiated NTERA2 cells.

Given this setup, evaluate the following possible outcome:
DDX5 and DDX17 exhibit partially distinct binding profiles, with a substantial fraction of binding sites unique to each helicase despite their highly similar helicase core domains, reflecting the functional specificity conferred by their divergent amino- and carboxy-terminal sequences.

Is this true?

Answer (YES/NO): YES